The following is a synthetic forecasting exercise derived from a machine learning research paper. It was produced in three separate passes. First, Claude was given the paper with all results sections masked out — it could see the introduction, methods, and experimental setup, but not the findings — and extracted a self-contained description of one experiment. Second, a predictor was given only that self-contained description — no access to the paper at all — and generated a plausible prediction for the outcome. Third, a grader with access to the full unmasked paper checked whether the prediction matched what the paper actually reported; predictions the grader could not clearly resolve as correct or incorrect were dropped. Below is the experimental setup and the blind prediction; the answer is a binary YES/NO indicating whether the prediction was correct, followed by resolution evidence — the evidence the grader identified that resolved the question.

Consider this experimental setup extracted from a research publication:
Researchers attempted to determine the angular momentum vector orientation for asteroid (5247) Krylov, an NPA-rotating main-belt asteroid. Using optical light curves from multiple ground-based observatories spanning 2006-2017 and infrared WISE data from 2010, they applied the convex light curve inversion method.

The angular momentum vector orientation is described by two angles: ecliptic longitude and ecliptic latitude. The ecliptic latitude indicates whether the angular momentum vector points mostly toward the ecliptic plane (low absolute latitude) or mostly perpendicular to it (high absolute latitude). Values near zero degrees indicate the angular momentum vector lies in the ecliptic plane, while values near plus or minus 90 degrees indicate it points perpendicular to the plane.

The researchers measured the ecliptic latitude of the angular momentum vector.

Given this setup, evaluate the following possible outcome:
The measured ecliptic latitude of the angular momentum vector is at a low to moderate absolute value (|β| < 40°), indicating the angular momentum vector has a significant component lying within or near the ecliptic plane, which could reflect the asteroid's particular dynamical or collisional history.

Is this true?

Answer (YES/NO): NO